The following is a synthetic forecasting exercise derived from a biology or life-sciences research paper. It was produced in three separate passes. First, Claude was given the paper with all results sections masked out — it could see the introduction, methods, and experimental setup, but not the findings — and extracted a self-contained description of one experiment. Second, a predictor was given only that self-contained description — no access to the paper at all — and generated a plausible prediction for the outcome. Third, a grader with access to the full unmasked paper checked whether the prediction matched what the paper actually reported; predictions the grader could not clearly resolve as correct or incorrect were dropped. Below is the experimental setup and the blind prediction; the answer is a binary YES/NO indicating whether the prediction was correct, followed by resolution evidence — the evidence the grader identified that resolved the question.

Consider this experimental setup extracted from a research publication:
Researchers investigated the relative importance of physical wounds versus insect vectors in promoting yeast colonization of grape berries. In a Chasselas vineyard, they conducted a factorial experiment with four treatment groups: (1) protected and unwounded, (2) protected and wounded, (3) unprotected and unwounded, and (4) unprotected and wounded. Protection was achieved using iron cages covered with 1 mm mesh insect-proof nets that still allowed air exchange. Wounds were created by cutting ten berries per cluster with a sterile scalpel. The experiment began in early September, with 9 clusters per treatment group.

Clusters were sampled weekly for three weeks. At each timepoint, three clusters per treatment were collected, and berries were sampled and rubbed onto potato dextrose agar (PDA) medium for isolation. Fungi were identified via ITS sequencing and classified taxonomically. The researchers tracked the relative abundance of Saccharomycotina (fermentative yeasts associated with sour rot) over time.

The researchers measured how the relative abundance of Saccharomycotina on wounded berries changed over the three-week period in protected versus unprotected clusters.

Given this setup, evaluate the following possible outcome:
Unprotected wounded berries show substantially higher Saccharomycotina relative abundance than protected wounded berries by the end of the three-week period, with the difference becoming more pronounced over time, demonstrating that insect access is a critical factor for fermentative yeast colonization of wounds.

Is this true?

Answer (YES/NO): YES